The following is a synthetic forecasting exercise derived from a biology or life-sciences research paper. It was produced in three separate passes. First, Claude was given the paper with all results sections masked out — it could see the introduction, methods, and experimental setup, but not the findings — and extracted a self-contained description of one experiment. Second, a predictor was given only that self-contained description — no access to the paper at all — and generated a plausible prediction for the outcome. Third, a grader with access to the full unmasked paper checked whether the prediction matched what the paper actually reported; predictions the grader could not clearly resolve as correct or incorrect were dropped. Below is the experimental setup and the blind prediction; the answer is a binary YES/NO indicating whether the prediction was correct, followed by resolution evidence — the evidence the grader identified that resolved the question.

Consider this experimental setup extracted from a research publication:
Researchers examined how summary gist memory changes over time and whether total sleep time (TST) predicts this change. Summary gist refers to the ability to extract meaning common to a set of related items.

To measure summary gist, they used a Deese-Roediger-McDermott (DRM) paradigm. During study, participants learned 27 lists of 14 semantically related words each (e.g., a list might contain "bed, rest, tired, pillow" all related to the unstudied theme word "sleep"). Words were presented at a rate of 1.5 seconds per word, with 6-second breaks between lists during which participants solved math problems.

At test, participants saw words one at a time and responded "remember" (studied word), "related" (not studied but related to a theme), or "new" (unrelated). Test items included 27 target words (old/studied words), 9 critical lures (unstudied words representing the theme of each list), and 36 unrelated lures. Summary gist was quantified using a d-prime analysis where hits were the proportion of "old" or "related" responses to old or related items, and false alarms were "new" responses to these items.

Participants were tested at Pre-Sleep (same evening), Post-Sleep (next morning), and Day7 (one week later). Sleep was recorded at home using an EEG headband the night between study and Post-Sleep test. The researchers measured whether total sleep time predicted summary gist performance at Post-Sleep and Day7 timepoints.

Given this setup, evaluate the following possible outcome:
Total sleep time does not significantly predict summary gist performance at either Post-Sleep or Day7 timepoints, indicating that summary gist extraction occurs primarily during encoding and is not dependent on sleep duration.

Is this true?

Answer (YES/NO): NO